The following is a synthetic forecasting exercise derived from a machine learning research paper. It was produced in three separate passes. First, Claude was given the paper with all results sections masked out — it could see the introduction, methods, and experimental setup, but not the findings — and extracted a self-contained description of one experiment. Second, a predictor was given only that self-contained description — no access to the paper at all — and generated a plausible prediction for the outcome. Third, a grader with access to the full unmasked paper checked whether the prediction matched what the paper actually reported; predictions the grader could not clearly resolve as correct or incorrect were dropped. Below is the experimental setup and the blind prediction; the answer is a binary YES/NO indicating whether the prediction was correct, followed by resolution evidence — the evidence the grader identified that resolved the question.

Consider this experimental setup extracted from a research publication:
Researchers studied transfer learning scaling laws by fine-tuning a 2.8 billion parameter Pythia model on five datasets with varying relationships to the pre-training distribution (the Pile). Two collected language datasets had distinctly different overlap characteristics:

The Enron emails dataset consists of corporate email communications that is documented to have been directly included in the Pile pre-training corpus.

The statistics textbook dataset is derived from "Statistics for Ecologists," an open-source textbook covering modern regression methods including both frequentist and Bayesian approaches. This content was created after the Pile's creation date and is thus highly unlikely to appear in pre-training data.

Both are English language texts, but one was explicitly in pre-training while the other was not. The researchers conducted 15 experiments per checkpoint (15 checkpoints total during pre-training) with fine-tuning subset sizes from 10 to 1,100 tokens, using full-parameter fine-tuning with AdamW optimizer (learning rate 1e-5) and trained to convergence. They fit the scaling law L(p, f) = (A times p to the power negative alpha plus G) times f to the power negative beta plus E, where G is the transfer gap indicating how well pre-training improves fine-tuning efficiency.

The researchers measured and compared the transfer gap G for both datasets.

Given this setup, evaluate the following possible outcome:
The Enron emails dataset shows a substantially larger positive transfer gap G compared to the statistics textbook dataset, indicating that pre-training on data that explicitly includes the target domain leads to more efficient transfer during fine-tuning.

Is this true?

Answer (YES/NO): NO